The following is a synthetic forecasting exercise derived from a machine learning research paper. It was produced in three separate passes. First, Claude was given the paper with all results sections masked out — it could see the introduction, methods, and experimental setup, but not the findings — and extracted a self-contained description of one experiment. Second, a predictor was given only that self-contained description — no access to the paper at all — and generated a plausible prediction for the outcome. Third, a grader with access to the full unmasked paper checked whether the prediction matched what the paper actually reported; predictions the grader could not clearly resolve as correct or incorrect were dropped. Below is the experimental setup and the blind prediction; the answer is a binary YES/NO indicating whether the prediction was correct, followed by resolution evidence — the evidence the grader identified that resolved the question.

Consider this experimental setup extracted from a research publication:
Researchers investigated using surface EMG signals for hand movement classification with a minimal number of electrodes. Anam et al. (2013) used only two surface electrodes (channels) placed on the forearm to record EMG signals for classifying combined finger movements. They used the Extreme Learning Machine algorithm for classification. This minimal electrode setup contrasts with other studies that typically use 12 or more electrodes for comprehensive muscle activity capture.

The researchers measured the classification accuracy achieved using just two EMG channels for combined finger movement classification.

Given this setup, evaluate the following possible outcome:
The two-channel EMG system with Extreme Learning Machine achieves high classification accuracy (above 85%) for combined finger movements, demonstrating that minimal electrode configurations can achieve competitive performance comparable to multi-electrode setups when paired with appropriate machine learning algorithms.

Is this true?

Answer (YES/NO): NO